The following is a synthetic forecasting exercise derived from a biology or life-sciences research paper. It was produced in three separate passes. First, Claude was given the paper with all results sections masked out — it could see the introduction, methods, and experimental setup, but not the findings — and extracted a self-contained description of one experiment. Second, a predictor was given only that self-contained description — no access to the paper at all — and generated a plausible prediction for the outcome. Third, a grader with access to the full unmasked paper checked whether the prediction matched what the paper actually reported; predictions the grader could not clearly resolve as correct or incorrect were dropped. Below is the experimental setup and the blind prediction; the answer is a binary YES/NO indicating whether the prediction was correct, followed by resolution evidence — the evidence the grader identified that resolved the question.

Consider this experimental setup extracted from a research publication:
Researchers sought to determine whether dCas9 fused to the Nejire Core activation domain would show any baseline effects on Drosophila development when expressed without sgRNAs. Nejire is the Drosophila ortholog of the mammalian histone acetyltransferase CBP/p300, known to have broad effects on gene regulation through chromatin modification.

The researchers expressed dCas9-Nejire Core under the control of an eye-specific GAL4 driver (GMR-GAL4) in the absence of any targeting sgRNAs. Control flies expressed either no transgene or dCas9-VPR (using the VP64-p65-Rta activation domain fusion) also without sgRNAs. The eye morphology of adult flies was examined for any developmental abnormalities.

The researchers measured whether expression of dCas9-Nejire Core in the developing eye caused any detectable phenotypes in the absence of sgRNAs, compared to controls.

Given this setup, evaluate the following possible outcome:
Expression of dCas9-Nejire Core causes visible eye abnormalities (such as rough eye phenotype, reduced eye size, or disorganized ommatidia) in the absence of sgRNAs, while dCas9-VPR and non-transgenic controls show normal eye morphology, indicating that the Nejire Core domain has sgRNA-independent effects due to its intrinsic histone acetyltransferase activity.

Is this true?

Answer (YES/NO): YES